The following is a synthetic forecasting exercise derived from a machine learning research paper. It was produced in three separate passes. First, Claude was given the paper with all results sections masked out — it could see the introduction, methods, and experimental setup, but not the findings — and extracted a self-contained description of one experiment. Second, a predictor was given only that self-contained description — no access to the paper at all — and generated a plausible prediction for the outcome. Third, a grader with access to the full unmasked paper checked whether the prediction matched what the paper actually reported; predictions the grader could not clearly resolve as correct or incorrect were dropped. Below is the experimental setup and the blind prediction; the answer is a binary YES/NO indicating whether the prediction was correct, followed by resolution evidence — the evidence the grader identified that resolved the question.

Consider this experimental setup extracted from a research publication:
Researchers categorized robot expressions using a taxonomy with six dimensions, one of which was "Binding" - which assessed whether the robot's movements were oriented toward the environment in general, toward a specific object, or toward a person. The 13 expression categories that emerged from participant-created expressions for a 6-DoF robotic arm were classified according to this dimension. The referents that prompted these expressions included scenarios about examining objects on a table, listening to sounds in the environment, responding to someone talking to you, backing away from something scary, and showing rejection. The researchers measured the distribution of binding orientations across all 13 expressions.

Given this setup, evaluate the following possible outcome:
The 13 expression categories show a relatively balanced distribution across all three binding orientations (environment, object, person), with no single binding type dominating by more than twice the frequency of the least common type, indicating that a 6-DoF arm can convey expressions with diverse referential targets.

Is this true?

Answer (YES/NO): NO